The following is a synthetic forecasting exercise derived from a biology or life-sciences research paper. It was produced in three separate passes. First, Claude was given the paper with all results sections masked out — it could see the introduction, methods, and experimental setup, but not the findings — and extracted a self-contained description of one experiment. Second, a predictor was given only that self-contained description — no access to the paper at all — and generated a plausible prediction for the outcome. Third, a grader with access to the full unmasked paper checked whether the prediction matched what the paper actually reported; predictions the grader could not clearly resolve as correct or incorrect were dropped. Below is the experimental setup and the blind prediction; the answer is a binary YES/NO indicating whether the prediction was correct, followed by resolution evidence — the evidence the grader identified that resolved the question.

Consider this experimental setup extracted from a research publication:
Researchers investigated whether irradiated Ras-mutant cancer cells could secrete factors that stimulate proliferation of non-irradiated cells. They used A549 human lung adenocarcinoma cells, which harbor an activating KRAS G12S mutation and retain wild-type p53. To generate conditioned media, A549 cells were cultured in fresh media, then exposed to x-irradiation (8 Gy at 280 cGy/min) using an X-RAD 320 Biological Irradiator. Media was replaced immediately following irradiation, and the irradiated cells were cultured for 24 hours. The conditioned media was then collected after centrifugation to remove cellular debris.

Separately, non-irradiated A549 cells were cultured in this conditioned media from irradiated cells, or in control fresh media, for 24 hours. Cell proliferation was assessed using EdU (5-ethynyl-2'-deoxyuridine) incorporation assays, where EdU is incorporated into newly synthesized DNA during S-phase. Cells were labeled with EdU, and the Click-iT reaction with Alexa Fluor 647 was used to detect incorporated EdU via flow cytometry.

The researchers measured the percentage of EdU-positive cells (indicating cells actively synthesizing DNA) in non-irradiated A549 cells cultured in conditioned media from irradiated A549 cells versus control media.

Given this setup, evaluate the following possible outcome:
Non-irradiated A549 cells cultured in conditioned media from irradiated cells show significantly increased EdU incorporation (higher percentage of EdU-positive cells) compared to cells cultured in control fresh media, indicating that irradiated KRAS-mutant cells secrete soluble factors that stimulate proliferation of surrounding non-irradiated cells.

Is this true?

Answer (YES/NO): YES